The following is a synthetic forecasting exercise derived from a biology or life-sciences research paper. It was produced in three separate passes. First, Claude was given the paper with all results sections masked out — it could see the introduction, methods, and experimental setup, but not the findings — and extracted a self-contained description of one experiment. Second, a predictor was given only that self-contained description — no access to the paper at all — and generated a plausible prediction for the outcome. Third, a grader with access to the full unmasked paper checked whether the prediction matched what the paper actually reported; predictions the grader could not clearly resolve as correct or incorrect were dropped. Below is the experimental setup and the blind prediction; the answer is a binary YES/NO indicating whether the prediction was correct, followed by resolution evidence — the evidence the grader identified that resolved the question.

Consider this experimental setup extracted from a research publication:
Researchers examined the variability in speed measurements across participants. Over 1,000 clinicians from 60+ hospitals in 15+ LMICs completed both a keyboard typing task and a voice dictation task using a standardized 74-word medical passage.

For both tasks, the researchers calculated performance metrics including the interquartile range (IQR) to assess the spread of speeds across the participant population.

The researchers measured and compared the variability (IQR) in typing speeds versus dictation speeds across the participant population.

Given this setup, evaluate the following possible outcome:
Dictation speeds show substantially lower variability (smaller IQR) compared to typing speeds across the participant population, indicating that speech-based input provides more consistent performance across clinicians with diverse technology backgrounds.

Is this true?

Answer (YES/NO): NO